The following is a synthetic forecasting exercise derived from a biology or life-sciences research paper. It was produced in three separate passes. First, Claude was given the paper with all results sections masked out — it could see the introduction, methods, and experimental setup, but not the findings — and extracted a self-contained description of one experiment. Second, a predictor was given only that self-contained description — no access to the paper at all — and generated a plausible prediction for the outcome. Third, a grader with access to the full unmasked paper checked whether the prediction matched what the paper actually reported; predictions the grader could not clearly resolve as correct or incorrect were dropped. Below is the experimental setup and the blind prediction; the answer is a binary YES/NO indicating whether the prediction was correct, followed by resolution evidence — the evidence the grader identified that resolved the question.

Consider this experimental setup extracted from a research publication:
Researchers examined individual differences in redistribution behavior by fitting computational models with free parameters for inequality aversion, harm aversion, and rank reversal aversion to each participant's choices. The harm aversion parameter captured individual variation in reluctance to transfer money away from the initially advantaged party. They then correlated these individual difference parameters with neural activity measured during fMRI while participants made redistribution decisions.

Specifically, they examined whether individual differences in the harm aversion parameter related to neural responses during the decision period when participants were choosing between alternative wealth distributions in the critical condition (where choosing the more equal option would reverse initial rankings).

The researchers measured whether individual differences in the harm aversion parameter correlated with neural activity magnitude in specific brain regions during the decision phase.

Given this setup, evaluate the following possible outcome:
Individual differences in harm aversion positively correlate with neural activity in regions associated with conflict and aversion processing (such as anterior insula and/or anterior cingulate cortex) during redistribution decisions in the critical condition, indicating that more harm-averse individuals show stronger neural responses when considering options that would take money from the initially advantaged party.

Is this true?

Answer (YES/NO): NO